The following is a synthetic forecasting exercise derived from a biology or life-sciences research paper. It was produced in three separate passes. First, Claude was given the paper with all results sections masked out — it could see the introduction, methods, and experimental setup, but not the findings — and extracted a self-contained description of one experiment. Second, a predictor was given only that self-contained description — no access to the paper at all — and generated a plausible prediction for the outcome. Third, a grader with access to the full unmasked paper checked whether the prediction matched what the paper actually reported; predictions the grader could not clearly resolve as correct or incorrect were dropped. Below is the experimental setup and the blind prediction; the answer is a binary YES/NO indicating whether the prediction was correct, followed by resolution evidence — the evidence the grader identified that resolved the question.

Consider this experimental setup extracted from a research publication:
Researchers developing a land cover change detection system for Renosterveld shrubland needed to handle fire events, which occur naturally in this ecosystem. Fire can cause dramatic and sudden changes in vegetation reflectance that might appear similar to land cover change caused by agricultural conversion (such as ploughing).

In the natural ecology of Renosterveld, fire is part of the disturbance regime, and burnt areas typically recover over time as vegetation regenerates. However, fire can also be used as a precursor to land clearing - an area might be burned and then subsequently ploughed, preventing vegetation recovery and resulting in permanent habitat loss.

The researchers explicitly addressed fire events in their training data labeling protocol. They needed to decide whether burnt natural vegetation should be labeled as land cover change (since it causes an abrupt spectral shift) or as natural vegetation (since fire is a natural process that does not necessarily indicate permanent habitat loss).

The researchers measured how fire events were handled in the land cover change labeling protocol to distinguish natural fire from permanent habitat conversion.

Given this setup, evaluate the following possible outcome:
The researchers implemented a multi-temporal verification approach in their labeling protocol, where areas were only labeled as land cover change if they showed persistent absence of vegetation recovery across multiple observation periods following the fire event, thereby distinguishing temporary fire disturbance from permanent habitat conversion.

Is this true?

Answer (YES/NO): NO